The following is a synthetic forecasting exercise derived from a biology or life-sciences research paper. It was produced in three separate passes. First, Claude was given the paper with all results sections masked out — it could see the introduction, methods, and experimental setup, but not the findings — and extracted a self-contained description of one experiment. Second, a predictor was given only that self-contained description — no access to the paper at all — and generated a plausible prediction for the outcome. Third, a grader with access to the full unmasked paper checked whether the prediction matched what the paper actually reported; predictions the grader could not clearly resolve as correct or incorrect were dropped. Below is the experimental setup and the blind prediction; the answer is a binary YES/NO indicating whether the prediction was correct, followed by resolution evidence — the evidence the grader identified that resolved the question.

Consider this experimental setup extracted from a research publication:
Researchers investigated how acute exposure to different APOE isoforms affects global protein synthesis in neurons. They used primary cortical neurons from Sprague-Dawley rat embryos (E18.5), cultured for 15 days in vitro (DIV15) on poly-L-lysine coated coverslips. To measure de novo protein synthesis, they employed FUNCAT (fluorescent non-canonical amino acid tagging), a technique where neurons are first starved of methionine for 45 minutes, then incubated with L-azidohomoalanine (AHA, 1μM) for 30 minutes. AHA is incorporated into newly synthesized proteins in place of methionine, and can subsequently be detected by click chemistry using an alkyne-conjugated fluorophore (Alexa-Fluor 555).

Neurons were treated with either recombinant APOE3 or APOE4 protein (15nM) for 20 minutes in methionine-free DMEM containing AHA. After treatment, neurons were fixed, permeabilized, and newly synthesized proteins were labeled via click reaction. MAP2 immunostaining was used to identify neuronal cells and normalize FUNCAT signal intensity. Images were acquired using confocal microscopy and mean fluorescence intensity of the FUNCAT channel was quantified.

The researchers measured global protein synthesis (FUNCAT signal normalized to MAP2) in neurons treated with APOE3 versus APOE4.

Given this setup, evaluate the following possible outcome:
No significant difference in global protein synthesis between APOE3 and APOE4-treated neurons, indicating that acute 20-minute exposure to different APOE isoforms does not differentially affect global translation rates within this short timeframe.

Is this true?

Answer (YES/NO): NO